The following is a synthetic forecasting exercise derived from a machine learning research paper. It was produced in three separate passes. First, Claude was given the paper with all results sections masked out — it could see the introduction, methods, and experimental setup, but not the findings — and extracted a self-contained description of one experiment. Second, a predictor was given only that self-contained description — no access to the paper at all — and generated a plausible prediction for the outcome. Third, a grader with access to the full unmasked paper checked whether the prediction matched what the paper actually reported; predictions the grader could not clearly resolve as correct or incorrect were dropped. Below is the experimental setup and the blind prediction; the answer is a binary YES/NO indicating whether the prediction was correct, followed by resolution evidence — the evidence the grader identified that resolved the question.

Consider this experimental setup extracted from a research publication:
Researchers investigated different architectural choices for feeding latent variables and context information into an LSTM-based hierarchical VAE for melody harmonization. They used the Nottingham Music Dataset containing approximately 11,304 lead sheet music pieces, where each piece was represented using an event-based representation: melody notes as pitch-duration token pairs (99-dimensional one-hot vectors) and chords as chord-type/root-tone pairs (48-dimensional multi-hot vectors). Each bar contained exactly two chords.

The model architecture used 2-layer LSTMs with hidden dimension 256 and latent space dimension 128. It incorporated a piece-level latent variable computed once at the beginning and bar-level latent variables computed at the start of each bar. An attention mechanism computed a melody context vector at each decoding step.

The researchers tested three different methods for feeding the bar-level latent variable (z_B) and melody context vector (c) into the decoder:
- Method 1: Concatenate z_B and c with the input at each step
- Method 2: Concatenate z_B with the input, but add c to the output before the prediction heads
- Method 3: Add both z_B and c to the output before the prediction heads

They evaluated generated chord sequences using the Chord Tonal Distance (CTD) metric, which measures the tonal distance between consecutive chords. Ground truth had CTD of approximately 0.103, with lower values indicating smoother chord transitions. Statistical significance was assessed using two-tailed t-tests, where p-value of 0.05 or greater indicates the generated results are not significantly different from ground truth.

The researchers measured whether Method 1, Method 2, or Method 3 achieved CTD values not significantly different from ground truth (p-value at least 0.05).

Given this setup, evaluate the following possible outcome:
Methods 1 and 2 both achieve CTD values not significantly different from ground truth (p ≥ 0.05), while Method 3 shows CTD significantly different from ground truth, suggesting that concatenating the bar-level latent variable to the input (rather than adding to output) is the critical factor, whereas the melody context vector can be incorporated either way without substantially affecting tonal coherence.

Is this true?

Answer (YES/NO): NO